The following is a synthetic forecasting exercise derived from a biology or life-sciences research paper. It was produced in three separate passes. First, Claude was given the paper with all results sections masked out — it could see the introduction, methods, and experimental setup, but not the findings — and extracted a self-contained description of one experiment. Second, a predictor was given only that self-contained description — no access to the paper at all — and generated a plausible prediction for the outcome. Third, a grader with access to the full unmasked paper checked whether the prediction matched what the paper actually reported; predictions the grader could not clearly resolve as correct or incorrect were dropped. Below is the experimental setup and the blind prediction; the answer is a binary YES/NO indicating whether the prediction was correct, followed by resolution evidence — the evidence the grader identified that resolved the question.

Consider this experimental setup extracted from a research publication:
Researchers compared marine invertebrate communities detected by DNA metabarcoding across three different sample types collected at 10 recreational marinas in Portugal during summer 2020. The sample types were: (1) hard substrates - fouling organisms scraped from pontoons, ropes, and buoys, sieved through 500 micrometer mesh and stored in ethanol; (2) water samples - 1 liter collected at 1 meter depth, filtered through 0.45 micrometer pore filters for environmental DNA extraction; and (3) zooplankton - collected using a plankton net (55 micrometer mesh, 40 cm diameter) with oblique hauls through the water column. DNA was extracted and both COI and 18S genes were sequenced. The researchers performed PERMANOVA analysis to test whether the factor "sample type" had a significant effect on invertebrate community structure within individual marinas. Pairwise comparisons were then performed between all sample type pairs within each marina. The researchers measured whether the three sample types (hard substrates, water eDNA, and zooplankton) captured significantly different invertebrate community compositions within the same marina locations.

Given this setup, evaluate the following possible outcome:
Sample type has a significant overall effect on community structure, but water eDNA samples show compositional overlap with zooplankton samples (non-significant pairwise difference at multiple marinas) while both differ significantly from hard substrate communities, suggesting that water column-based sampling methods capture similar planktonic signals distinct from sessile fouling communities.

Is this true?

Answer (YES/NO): NO